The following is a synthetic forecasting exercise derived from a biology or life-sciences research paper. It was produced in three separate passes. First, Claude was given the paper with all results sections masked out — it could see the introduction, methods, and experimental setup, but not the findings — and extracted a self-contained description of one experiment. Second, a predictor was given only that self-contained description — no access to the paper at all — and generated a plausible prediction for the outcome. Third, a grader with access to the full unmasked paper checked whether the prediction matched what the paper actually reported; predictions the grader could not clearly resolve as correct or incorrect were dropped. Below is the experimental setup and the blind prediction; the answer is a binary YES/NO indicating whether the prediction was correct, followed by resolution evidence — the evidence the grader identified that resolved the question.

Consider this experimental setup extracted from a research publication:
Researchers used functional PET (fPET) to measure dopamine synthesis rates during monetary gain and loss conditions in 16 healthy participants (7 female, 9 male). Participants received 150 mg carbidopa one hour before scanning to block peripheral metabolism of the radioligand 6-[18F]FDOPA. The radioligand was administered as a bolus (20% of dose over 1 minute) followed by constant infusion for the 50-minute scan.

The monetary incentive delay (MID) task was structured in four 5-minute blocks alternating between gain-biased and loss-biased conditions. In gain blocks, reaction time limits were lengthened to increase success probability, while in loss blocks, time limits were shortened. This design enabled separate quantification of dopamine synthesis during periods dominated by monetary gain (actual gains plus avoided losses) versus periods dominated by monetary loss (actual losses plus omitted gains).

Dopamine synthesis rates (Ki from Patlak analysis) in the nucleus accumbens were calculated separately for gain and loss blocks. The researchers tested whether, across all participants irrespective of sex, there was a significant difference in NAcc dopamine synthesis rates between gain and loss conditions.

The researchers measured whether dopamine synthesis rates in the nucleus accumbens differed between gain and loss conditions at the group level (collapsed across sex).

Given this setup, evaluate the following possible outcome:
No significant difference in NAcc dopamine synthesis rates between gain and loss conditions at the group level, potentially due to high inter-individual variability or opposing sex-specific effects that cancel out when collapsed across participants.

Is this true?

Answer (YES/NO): YES